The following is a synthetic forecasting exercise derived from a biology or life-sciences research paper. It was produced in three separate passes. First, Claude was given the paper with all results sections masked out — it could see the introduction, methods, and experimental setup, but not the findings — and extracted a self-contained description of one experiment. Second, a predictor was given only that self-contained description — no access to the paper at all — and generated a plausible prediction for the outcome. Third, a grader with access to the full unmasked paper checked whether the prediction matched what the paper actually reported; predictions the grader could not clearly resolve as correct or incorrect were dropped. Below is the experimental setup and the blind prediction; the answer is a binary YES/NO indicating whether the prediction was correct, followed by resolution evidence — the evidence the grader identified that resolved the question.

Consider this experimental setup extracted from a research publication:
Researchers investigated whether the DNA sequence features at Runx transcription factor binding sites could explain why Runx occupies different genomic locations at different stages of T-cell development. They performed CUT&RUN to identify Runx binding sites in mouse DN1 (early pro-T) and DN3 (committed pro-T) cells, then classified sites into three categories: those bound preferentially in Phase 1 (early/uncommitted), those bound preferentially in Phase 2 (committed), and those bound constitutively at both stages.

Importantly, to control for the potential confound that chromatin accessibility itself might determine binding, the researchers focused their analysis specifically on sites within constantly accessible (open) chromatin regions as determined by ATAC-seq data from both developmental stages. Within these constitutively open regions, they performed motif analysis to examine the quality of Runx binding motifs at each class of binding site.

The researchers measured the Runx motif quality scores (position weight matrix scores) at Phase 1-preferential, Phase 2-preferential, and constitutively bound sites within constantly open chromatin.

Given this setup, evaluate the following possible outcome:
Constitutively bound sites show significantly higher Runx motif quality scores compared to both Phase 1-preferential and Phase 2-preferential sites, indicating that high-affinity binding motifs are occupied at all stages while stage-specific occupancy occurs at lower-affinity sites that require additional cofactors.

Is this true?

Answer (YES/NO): YES